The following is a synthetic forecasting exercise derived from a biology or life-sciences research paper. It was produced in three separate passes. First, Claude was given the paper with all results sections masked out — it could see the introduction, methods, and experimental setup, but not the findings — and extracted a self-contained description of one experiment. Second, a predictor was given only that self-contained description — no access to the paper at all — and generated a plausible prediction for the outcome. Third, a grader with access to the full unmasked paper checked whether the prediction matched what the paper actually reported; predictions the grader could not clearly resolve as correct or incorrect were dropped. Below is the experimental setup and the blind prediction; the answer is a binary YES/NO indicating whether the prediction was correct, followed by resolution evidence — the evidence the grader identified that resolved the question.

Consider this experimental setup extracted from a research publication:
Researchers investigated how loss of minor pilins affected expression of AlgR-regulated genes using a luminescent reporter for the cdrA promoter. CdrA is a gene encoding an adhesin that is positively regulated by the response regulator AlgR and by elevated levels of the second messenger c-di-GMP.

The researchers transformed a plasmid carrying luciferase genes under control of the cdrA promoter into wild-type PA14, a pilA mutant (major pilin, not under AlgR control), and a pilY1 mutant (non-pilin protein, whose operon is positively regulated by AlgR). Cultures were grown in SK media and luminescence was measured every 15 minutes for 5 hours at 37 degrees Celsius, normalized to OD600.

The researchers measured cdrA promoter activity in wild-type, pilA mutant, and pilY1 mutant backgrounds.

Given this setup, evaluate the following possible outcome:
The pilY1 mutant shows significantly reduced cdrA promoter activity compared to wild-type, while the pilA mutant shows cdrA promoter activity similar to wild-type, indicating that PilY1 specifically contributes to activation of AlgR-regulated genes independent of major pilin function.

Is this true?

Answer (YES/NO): NO